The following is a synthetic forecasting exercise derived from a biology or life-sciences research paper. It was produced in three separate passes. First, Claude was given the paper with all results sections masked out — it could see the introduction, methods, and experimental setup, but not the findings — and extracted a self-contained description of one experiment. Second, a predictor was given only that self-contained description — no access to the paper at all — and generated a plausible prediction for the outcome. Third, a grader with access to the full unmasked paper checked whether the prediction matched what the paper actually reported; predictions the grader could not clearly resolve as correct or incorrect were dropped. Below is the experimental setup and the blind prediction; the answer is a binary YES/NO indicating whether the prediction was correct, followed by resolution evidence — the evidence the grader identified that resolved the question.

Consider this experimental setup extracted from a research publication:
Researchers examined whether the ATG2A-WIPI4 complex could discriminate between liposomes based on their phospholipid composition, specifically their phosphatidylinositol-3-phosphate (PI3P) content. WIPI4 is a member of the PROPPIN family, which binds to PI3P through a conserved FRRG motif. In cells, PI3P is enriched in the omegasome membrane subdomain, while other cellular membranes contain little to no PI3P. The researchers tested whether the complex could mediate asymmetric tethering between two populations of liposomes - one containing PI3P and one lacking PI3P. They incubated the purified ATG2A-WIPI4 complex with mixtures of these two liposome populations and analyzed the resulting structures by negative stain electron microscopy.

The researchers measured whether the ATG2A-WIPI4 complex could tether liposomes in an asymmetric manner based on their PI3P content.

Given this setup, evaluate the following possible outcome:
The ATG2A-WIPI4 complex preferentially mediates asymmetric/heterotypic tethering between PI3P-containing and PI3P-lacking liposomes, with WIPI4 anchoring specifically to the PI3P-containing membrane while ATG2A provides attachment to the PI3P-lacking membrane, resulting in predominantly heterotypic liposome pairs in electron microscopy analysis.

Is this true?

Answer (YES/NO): NO